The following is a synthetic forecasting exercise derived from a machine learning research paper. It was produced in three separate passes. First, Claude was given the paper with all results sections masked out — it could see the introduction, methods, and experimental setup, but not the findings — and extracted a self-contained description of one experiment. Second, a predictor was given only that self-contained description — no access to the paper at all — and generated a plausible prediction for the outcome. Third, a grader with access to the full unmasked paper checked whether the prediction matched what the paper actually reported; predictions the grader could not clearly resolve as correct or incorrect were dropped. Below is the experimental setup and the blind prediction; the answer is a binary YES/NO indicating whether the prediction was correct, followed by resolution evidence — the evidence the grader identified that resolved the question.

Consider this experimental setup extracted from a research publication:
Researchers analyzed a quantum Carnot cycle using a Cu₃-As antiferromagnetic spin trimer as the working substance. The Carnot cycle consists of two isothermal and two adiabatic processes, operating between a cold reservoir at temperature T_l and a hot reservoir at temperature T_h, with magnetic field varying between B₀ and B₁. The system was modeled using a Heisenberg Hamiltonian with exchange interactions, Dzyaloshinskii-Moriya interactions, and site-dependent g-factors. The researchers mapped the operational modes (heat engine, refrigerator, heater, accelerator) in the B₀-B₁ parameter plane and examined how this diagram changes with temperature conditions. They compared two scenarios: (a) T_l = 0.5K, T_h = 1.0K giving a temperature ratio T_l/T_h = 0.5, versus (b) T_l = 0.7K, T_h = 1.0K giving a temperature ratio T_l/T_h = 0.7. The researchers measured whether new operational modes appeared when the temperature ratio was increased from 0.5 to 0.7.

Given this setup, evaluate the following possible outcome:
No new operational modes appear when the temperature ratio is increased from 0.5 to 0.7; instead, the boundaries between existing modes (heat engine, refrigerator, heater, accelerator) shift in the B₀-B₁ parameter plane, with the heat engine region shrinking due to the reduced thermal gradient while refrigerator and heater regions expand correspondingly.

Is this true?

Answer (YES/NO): NO